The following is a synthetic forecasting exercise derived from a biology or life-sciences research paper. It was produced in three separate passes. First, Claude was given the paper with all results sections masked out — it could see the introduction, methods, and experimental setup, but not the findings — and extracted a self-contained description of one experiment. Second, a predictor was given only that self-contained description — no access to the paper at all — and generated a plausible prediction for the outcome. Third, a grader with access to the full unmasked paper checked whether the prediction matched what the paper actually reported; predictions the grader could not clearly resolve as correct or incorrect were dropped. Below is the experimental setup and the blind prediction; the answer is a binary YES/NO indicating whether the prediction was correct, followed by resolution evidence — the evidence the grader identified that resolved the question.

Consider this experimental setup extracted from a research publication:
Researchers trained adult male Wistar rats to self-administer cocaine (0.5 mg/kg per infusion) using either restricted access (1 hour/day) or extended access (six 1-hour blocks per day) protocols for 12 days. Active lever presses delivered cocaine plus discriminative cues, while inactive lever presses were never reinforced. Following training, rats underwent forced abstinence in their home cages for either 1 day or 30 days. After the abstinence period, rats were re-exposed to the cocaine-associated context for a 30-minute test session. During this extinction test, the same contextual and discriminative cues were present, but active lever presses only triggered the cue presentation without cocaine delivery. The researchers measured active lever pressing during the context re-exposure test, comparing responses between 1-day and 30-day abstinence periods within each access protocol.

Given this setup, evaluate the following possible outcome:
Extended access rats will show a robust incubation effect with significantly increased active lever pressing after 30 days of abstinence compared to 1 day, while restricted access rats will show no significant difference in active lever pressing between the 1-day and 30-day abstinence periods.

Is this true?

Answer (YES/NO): NO